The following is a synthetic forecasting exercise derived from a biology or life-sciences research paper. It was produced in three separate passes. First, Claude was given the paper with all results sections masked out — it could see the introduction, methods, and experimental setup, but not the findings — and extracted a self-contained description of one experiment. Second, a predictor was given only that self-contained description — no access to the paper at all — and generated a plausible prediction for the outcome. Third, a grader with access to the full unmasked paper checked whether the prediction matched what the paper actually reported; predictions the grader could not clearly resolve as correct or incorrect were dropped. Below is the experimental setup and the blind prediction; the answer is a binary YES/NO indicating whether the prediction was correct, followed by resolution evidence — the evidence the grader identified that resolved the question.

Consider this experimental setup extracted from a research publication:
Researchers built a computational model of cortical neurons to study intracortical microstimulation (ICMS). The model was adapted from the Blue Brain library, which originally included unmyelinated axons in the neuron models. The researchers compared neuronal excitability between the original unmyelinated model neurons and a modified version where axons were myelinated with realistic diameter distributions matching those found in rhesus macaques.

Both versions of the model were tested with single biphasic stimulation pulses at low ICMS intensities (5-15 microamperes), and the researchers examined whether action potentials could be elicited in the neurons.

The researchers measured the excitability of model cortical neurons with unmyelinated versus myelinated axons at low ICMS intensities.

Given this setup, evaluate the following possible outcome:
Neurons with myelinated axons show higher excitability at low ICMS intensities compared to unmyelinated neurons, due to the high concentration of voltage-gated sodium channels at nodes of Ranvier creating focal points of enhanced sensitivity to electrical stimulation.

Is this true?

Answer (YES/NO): YES